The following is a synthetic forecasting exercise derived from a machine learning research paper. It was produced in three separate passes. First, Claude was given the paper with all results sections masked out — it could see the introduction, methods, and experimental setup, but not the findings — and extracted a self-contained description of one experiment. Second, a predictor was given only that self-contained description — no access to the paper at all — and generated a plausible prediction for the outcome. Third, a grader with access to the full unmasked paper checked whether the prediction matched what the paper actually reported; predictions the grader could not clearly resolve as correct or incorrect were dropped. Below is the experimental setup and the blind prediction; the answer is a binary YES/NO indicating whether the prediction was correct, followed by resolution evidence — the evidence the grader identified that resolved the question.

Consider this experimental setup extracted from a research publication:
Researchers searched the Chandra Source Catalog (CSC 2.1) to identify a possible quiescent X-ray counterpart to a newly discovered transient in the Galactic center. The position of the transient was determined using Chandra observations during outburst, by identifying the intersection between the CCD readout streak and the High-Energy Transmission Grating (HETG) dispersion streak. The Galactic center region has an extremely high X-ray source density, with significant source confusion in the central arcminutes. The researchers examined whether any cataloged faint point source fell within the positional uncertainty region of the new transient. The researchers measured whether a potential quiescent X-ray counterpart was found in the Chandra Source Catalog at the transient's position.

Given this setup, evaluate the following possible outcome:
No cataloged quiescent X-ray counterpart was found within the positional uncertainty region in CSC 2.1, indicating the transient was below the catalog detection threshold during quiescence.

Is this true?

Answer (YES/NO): NO